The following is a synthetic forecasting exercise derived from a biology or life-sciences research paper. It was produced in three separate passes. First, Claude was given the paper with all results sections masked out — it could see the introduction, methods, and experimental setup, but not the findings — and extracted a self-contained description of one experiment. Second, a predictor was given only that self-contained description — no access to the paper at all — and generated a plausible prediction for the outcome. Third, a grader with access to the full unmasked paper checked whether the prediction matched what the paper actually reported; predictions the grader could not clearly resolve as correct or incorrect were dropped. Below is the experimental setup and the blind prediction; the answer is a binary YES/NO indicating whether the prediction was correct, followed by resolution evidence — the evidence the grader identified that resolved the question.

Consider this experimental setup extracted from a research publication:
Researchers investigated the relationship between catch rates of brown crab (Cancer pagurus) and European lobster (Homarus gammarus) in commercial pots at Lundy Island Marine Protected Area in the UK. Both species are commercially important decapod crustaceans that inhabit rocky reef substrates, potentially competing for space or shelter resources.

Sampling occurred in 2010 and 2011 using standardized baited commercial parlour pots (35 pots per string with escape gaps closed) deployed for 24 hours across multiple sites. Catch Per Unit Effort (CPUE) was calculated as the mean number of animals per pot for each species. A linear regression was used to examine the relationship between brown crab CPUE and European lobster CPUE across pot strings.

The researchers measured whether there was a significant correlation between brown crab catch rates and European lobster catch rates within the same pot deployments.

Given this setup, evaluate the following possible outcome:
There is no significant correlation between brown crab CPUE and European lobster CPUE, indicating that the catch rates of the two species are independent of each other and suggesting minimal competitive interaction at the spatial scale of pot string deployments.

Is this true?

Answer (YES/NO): NO